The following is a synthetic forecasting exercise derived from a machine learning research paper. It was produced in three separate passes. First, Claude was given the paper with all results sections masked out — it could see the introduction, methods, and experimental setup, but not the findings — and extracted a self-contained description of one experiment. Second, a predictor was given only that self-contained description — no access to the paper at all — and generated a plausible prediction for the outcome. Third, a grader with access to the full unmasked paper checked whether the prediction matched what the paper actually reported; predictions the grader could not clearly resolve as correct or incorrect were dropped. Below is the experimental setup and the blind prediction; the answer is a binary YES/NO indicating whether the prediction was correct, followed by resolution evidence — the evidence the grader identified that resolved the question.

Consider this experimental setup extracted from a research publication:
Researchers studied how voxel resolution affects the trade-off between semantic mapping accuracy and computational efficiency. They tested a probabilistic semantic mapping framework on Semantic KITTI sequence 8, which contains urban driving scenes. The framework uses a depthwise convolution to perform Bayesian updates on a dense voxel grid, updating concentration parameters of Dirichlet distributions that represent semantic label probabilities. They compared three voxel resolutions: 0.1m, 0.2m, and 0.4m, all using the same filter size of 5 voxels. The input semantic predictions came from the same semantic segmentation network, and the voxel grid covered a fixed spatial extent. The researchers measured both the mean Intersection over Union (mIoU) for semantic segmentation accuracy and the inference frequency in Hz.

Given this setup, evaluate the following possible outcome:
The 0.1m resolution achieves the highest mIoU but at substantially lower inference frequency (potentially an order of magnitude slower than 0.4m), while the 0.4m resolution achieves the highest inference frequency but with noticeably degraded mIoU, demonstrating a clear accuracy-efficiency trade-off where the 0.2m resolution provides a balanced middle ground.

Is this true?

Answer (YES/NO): NO